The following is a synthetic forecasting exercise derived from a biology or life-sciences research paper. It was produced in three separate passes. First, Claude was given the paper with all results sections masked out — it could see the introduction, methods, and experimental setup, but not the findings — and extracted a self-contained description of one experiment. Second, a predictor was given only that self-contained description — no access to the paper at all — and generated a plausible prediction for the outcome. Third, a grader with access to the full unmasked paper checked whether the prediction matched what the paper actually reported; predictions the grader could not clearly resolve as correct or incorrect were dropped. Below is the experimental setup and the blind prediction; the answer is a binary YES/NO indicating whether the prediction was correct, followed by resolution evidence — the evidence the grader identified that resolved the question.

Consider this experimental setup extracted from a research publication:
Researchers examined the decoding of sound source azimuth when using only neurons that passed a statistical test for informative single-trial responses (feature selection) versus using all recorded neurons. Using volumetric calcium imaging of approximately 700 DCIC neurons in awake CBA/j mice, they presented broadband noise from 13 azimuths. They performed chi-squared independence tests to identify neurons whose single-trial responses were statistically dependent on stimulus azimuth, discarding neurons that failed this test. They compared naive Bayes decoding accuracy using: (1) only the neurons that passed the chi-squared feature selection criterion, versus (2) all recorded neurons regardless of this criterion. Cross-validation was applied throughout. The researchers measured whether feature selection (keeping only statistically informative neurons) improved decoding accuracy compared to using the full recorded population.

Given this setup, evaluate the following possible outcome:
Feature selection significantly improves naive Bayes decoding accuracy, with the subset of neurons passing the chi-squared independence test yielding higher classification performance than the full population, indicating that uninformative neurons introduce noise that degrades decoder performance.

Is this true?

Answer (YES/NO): NO